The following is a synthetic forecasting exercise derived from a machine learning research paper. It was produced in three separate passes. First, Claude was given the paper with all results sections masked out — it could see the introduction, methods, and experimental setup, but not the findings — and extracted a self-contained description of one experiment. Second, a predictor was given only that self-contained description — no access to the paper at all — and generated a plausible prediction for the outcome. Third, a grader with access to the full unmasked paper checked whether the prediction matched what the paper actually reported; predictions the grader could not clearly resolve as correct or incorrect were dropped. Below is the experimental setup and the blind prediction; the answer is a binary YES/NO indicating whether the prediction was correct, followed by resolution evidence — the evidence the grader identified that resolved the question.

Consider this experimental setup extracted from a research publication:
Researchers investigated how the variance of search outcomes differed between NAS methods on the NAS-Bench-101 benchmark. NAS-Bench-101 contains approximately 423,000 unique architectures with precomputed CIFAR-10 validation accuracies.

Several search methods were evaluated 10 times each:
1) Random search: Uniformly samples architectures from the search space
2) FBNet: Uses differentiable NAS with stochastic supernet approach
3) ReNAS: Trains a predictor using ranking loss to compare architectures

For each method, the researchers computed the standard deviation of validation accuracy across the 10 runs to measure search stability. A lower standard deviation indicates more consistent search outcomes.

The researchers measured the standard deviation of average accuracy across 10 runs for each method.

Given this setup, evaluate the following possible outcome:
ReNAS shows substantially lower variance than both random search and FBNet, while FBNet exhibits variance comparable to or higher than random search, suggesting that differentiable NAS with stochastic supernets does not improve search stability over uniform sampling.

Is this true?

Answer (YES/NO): NO